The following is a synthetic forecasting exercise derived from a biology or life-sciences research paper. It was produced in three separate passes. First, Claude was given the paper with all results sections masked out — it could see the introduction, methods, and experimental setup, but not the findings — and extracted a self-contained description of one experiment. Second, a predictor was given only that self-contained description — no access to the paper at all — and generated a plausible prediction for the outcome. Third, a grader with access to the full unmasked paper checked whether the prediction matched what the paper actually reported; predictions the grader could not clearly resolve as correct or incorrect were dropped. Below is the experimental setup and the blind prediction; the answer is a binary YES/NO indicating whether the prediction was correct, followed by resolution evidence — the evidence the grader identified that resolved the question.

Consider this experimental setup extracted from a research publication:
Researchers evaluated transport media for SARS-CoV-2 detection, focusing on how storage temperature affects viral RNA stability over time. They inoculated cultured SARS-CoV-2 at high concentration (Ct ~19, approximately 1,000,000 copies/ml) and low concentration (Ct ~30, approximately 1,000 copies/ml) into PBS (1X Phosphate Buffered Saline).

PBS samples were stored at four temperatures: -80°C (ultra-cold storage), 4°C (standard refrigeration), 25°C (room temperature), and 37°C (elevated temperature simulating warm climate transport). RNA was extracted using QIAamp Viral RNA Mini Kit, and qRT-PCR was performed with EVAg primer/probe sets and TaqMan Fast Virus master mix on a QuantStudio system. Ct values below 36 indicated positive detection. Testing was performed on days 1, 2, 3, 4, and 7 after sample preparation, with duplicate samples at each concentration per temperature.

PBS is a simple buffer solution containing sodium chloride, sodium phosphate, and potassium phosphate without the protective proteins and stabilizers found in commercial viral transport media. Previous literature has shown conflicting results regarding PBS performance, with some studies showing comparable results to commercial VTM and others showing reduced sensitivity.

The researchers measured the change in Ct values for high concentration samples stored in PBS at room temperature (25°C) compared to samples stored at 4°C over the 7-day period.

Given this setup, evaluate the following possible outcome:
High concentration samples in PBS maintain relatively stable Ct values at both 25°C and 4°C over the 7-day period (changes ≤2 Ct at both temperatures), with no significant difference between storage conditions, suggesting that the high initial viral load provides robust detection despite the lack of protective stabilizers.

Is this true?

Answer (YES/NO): NO